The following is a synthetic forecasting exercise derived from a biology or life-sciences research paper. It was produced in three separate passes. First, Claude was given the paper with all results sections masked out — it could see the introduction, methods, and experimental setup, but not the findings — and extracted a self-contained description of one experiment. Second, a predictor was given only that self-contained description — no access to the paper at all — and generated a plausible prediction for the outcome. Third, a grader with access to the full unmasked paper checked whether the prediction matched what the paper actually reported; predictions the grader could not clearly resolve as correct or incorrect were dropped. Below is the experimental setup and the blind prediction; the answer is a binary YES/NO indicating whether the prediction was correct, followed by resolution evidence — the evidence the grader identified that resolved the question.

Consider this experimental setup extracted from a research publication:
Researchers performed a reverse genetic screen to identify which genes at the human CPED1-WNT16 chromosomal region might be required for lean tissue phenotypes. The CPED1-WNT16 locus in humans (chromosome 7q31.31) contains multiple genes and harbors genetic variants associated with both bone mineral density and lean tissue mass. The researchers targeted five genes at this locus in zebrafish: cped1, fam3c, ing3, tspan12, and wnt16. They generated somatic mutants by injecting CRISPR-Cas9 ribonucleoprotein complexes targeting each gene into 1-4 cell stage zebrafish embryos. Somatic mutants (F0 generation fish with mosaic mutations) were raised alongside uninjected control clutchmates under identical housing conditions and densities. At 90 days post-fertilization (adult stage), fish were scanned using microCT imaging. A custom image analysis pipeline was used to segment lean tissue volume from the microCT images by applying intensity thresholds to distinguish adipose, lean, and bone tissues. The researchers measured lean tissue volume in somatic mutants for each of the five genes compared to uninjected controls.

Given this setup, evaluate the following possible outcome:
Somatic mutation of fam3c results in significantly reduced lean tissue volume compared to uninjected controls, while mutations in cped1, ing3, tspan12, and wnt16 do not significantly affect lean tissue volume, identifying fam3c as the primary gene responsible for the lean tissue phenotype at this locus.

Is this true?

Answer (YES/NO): NO